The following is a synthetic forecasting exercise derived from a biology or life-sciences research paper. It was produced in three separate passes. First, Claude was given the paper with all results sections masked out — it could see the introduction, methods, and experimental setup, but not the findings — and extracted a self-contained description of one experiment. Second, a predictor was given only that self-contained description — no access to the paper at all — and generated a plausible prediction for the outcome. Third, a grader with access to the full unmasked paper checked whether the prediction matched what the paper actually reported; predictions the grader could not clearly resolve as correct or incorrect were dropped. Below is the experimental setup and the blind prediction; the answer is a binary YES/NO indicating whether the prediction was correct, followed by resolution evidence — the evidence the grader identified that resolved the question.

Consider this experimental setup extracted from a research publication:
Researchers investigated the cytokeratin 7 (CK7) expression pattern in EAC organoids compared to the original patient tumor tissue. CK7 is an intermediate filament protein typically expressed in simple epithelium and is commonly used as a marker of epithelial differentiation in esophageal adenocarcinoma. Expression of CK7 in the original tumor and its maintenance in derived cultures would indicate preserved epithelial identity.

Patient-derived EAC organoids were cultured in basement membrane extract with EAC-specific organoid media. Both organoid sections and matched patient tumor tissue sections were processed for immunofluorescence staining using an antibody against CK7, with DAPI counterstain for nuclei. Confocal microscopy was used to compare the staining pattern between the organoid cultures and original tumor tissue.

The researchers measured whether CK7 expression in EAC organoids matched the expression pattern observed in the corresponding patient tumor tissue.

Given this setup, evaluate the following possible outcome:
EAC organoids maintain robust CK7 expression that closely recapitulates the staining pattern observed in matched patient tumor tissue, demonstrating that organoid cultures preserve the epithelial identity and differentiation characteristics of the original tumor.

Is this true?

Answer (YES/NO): NO